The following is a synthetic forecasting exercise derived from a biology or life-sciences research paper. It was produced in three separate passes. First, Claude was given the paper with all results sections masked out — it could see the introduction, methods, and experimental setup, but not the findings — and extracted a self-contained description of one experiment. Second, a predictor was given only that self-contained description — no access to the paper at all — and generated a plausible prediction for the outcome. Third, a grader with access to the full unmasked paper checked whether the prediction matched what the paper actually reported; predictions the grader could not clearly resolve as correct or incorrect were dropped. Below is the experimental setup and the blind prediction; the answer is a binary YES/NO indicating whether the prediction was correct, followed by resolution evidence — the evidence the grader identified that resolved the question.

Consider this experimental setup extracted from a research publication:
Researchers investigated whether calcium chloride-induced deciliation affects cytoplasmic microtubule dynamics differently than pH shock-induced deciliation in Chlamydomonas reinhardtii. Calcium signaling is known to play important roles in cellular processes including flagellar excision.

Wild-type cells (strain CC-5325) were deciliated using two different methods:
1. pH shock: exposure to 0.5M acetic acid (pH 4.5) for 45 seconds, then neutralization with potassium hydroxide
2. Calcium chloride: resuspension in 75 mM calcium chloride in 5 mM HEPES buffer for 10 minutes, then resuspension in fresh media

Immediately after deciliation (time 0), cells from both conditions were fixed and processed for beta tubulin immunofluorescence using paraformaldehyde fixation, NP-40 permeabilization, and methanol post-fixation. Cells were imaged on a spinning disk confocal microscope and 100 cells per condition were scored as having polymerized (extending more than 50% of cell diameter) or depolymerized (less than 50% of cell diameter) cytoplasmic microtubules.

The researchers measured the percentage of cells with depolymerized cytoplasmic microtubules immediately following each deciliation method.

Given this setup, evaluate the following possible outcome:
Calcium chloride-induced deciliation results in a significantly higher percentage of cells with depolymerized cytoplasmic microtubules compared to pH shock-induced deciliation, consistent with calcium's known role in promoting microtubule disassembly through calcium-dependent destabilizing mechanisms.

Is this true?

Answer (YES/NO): NO